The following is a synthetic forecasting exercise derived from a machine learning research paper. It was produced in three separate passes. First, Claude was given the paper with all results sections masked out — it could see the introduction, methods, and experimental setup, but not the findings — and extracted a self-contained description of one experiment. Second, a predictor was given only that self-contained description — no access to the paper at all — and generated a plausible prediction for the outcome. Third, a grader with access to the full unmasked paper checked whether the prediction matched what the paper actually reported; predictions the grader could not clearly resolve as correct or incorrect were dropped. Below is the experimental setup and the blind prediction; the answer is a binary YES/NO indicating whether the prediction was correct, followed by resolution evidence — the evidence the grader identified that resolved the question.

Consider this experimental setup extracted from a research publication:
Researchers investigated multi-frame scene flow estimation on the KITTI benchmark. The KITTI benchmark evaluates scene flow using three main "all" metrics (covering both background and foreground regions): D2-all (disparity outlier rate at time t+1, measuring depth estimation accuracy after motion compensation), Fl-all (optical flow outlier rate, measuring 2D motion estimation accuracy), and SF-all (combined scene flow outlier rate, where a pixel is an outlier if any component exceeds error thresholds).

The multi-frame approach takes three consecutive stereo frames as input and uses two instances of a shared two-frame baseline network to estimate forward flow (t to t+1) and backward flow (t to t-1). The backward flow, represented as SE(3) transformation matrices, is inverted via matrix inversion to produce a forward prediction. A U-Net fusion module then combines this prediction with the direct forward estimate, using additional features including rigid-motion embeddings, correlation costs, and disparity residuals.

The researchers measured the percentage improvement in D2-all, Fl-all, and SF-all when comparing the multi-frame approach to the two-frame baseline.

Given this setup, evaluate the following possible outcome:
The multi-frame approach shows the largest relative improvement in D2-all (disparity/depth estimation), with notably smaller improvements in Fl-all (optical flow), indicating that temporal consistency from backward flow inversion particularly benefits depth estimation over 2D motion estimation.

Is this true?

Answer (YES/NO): NO